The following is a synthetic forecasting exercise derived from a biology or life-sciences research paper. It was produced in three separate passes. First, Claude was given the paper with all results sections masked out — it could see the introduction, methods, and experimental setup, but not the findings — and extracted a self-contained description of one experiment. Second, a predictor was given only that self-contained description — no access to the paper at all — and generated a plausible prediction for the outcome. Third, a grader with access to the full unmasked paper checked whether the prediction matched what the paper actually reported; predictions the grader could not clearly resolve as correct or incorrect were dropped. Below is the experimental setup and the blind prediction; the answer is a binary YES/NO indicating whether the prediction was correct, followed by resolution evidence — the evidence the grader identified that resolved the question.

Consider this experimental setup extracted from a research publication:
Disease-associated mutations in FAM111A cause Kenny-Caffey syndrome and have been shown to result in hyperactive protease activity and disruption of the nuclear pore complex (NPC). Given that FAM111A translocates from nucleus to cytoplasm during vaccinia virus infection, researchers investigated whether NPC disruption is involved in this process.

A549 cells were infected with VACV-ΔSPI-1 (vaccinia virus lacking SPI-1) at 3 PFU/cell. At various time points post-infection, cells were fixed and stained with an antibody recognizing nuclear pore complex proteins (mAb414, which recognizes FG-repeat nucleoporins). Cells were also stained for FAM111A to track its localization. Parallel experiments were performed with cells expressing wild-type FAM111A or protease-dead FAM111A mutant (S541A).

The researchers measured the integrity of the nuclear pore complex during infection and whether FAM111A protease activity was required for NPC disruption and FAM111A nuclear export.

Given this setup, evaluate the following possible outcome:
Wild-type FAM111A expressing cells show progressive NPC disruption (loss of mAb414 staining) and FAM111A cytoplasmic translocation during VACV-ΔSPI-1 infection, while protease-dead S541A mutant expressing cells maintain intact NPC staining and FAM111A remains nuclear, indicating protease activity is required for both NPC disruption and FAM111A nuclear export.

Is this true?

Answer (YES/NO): YES